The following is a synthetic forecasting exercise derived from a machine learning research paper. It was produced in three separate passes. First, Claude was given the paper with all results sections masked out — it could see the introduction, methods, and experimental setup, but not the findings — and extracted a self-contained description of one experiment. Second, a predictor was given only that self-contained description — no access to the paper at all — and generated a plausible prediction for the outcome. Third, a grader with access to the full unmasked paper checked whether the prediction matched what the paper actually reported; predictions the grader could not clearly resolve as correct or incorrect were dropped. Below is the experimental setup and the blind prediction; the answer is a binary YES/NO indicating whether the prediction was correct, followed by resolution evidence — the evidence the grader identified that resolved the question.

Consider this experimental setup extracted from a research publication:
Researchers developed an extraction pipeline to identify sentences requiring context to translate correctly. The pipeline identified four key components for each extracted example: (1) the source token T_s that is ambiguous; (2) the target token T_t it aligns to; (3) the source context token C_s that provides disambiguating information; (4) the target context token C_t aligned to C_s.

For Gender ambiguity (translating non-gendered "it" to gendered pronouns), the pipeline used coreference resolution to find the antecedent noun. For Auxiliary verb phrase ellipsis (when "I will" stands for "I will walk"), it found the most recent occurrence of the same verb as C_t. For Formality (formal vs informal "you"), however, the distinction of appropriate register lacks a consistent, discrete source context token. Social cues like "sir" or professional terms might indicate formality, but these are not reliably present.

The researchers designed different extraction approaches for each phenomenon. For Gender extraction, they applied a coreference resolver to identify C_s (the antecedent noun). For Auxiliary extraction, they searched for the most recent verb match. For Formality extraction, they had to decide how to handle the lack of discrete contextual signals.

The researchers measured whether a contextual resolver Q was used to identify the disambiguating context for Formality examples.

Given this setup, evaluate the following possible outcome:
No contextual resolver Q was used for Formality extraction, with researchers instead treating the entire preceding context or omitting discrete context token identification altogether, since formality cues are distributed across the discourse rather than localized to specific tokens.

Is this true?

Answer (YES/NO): YES